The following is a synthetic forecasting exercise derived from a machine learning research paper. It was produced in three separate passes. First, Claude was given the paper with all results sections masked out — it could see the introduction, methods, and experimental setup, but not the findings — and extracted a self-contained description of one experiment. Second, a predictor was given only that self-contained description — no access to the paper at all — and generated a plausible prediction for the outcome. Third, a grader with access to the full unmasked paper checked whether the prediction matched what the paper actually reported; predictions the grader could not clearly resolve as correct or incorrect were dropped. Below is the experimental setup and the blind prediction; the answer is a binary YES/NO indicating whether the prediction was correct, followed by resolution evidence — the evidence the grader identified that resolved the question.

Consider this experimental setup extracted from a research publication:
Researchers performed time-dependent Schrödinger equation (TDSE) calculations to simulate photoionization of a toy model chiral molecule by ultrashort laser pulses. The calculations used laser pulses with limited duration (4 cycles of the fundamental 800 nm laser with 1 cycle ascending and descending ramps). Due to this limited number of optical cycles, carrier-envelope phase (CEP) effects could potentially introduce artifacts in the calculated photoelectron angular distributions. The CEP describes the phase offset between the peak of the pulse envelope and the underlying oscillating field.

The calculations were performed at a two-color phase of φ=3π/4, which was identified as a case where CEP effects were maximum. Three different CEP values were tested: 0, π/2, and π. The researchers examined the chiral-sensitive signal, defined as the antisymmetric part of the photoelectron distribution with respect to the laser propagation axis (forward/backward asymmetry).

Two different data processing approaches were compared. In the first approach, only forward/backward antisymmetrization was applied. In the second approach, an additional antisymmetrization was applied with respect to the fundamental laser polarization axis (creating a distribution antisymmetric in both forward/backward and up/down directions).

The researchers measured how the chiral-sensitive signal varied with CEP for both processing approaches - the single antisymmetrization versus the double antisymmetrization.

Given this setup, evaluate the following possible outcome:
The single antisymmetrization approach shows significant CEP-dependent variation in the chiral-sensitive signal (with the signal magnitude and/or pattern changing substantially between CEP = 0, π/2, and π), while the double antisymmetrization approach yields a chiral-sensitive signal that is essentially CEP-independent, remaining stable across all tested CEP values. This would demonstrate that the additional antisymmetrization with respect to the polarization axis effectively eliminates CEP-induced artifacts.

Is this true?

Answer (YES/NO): YES